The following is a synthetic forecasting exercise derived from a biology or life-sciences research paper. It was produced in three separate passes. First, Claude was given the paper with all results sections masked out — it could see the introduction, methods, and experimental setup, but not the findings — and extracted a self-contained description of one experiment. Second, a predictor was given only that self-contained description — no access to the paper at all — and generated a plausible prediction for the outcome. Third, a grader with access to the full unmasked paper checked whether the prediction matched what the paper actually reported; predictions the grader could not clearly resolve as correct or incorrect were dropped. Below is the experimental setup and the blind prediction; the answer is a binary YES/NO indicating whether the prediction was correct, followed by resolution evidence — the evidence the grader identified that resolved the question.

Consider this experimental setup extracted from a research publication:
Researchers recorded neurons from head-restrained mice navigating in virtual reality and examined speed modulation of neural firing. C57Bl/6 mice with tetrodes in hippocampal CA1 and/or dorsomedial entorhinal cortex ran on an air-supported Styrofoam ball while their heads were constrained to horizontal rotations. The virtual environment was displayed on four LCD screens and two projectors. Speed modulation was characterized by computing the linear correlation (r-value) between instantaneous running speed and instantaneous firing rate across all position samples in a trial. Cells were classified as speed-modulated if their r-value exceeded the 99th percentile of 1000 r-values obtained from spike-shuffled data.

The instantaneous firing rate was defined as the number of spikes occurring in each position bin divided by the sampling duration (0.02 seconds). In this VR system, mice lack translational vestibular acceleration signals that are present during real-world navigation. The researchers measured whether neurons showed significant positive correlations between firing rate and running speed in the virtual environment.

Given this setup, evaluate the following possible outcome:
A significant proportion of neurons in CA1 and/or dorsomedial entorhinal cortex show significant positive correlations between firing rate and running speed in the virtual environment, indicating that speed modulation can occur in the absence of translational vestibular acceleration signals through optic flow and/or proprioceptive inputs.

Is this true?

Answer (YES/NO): YES